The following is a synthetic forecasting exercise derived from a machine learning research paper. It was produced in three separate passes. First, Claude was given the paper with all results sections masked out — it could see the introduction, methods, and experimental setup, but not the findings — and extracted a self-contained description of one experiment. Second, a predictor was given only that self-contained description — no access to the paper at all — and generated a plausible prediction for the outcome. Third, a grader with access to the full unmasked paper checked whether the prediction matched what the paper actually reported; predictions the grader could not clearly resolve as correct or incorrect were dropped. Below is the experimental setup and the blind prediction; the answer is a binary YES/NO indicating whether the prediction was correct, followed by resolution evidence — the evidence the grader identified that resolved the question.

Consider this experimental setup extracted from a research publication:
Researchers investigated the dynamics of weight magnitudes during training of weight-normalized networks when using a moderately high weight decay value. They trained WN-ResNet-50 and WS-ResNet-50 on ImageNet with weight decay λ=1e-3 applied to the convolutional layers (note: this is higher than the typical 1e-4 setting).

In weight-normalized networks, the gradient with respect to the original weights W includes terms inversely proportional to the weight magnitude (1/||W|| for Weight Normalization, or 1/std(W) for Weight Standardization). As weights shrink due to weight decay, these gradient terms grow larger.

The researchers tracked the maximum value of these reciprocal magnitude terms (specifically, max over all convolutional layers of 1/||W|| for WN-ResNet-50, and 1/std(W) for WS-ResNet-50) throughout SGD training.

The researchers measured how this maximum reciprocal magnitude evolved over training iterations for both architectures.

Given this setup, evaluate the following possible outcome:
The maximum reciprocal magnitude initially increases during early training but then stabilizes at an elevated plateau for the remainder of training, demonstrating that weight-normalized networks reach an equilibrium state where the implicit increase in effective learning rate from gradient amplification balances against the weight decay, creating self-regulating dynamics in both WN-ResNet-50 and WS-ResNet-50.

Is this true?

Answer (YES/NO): NO